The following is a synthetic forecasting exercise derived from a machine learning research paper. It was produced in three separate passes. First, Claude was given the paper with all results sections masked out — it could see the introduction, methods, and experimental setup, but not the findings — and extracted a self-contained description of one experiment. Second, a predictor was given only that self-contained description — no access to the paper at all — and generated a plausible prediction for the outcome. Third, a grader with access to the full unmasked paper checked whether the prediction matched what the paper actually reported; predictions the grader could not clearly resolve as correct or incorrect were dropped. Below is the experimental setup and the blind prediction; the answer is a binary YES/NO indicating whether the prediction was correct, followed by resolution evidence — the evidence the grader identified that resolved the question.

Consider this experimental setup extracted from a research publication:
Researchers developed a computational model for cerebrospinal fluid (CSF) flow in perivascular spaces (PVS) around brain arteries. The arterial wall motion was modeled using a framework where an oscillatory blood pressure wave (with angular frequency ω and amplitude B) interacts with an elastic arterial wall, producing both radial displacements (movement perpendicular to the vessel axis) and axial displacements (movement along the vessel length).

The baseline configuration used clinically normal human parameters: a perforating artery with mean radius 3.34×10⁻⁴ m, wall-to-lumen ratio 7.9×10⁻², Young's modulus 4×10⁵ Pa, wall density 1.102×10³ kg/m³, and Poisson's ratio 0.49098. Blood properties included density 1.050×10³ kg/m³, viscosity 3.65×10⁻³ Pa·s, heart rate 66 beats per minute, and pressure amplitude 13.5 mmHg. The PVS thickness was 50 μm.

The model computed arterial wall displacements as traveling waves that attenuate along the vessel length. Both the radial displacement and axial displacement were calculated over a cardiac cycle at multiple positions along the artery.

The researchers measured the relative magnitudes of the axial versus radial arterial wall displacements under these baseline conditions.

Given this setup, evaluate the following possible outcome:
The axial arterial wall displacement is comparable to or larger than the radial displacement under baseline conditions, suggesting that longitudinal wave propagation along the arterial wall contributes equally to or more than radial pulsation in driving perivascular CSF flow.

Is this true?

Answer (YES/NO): NO